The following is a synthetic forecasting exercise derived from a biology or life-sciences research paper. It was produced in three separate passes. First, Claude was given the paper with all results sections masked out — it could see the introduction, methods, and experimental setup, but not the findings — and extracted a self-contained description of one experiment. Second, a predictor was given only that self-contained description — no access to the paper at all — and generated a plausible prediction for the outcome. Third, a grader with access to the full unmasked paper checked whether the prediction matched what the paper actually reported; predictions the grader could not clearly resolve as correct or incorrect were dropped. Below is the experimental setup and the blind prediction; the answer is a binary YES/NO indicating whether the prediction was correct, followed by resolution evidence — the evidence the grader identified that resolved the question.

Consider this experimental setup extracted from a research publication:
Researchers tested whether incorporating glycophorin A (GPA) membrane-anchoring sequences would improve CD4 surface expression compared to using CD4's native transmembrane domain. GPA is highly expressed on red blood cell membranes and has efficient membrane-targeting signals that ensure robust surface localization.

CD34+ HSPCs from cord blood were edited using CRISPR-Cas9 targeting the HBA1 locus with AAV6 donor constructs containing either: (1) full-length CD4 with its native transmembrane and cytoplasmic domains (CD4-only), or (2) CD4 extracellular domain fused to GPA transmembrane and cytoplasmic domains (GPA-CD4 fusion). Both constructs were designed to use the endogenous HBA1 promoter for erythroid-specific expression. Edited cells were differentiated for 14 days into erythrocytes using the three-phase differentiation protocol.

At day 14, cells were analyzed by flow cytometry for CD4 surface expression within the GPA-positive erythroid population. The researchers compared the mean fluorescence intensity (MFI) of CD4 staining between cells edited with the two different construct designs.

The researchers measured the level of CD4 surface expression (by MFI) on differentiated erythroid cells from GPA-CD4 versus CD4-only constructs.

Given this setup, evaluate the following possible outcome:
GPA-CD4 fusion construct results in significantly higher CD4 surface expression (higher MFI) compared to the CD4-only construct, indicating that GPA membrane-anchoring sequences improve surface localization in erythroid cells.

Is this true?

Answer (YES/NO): NO